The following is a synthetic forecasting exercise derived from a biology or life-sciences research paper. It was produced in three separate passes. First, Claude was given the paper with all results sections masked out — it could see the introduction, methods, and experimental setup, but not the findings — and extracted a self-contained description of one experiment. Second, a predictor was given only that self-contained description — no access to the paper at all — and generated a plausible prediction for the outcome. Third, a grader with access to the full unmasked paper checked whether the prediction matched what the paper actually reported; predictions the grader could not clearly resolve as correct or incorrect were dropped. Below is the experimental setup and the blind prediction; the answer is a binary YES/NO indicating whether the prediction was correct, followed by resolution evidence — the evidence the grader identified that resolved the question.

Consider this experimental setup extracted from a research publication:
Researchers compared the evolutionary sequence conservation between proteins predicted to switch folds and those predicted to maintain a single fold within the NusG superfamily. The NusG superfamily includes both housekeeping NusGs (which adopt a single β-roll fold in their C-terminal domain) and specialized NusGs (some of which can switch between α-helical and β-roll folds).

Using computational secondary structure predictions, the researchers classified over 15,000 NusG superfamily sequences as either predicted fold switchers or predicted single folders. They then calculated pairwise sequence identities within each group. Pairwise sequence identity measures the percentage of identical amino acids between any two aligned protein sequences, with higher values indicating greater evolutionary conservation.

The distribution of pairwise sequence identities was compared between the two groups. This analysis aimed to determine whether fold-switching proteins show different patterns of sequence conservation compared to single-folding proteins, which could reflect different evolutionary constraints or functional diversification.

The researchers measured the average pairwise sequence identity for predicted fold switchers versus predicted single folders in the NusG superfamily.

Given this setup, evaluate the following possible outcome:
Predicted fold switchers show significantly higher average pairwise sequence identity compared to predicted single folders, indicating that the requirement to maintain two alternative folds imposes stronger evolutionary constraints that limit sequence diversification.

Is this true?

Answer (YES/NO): NO